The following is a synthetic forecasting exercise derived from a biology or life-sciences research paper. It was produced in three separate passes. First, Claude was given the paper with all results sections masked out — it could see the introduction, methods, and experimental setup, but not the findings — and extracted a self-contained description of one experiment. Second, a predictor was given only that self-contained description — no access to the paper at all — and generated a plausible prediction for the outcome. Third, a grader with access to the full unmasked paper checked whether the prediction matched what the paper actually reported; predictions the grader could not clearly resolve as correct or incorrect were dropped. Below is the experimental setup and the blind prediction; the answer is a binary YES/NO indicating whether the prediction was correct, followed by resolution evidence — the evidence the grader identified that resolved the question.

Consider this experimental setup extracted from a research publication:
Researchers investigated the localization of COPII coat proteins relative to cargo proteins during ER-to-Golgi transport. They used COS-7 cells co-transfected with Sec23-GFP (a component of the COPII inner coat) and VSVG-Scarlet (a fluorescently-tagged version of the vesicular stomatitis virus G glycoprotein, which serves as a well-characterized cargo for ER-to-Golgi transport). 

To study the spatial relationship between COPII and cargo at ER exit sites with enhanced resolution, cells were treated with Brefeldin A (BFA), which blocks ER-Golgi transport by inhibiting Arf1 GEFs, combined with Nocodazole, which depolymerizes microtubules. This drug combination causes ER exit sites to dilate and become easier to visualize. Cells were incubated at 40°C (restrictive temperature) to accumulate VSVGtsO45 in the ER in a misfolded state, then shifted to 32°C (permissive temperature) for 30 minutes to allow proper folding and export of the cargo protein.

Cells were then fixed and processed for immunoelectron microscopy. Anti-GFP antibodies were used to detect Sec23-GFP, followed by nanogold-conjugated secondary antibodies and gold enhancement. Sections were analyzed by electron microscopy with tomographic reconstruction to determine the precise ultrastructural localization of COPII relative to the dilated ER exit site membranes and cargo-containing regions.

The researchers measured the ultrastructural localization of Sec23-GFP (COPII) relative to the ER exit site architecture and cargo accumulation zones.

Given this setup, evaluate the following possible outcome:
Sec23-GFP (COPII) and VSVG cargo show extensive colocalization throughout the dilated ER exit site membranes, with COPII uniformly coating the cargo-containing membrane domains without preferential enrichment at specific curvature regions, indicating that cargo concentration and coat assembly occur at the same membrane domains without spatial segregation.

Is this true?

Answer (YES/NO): NO